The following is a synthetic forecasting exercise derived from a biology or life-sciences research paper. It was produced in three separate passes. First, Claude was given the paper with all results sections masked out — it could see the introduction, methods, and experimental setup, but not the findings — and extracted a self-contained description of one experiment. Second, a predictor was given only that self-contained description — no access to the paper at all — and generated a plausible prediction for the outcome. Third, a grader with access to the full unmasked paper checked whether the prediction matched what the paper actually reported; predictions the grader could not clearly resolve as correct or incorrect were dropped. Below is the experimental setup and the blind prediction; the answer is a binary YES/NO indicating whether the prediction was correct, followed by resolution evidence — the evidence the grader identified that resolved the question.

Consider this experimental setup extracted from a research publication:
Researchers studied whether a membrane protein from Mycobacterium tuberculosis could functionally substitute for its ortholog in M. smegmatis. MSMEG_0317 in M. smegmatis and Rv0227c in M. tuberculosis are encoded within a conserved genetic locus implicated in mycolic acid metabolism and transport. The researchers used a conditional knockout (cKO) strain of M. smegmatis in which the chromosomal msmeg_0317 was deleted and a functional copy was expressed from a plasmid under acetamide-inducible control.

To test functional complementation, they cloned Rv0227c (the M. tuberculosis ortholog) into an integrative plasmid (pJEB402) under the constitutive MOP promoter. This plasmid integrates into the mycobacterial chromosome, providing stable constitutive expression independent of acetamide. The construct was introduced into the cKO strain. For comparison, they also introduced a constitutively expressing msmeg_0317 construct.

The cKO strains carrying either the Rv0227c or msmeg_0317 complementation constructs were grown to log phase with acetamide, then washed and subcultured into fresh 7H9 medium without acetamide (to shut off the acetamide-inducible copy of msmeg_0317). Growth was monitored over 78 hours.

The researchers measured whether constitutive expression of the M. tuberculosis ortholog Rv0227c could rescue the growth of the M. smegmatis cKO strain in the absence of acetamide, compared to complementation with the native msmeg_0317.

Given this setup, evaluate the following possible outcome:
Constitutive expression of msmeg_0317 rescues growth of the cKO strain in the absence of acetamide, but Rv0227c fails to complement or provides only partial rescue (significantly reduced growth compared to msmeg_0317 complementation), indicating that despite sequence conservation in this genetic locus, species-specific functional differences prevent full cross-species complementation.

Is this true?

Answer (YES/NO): NO